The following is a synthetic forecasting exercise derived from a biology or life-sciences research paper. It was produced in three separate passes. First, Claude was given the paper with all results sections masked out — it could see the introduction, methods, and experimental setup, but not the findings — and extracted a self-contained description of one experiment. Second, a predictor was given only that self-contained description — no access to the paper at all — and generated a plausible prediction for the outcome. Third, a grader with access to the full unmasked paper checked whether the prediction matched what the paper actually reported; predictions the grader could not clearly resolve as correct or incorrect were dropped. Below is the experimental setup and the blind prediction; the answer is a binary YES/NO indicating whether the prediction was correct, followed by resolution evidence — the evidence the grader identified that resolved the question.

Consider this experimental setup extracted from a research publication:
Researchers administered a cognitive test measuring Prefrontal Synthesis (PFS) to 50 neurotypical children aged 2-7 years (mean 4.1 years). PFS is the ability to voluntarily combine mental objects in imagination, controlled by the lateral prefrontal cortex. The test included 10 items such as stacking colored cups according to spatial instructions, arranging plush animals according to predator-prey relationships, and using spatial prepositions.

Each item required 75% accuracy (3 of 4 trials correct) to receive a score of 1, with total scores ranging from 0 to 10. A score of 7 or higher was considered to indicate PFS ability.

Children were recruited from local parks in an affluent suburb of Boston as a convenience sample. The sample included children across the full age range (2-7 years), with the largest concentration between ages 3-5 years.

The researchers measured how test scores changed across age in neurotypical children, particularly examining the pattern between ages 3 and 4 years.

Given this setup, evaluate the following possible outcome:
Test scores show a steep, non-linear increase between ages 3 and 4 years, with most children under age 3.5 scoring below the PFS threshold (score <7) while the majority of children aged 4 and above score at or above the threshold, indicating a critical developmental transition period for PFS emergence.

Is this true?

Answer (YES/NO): YES